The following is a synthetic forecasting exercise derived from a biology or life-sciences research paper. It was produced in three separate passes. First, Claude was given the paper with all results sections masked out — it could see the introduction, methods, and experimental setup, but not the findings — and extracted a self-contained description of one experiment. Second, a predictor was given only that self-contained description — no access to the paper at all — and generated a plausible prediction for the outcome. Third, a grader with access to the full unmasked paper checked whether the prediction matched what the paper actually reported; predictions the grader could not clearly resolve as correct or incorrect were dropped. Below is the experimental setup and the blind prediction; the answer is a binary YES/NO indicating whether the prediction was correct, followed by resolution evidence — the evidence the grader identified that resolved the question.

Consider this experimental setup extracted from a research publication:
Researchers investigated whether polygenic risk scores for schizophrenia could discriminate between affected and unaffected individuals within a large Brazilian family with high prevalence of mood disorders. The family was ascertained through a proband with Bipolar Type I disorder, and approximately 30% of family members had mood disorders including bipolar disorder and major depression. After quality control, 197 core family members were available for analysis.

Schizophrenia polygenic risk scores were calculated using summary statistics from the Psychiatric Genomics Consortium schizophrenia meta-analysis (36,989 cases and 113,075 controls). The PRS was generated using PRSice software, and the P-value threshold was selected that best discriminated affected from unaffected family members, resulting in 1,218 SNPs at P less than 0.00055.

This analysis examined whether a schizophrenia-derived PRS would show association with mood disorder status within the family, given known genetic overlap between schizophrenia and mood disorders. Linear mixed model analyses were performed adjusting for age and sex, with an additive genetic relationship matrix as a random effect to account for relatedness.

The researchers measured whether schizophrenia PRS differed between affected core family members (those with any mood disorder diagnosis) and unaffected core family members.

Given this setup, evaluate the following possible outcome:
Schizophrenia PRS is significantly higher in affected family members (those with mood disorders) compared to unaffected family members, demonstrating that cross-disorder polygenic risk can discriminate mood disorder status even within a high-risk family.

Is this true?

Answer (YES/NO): YES